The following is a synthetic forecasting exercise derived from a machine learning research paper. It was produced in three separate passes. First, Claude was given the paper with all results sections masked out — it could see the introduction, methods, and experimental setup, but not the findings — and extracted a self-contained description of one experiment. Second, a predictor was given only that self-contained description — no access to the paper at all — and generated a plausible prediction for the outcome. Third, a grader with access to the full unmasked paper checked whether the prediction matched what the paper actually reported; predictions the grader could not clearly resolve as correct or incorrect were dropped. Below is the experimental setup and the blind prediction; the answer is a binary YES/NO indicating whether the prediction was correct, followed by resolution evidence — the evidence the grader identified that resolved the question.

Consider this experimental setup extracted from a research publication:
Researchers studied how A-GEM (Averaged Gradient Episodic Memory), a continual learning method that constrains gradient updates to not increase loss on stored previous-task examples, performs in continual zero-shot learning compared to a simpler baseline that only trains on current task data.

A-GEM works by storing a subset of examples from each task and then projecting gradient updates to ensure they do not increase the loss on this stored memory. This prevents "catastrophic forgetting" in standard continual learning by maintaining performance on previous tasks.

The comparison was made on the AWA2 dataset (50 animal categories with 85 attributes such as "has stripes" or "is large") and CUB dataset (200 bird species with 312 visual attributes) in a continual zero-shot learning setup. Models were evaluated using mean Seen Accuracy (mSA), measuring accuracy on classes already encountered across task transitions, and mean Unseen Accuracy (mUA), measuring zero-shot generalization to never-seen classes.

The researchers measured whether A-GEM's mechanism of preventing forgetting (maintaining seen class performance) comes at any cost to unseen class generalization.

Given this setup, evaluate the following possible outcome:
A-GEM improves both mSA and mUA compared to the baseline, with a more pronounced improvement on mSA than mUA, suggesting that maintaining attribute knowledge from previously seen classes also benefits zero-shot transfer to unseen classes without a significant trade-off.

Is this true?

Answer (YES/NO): NO